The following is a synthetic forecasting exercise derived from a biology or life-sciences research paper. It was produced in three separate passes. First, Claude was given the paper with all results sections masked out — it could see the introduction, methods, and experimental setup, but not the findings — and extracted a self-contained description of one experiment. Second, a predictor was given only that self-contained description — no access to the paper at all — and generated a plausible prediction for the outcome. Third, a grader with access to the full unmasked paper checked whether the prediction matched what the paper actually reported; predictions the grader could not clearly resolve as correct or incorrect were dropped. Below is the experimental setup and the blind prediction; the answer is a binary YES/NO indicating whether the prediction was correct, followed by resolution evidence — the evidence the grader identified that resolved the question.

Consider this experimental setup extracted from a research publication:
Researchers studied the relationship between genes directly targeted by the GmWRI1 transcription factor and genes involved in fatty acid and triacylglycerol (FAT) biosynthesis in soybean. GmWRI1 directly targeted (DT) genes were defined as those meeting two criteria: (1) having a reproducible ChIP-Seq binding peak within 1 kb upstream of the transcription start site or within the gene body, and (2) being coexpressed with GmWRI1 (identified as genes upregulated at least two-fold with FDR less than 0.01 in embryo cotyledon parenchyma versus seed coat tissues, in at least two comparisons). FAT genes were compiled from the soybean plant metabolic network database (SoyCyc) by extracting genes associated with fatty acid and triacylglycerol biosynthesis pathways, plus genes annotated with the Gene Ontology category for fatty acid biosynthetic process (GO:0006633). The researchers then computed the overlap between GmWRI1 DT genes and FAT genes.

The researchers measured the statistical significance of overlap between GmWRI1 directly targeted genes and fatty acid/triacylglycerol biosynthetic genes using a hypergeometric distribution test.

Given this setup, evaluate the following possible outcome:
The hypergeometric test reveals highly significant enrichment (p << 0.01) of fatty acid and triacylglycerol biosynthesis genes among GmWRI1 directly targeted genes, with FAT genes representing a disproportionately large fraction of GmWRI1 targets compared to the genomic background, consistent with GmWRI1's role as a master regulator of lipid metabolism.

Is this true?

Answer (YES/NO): YES